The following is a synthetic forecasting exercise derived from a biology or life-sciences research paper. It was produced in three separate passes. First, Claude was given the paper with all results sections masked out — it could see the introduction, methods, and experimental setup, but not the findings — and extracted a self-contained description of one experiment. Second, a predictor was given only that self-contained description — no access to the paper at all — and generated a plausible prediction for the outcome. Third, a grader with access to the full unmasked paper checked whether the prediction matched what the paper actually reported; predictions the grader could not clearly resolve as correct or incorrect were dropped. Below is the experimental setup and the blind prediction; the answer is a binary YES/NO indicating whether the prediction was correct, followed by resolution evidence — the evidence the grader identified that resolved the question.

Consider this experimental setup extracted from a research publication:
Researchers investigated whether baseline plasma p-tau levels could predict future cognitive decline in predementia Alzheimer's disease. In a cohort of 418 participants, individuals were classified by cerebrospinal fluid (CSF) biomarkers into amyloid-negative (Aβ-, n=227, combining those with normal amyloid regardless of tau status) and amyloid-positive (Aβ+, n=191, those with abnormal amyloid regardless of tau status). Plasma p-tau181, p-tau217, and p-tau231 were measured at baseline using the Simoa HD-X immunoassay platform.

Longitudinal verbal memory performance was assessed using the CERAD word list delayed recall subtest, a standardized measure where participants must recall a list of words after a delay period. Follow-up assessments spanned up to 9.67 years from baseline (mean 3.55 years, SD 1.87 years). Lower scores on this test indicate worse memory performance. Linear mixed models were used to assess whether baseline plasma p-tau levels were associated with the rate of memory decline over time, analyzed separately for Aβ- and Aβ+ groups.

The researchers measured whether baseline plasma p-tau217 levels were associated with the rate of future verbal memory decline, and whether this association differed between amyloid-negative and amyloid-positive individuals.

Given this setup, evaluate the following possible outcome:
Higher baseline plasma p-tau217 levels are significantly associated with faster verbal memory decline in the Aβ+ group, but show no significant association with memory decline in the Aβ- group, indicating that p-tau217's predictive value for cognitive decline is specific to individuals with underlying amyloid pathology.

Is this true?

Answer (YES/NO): YES